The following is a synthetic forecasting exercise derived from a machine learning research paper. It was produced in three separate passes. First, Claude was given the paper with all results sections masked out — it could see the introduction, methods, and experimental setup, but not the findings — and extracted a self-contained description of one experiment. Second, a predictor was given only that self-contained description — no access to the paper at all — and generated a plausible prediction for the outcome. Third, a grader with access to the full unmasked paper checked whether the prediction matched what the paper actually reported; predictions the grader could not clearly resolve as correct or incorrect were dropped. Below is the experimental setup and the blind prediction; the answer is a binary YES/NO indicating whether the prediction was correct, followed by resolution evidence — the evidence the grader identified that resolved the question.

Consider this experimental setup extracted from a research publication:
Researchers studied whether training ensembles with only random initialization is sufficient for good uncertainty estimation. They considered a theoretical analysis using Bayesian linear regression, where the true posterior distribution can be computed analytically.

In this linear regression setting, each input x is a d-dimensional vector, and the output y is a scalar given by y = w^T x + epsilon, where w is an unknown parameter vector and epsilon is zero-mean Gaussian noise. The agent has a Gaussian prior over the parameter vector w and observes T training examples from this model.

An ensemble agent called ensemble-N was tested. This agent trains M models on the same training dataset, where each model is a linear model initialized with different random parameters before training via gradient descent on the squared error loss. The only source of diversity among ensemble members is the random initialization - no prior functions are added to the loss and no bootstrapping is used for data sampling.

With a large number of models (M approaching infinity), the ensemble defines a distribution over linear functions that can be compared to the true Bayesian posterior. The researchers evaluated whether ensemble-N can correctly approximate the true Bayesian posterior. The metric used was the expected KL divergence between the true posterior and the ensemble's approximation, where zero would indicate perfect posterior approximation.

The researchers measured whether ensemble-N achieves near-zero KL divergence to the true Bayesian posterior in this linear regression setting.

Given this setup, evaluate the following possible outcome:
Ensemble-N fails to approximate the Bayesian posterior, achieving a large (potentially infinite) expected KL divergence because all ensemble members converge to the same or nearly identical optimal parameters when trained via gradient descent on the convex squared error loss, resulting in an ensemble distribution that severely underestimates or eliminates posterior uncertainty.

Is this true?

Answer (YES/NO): YES